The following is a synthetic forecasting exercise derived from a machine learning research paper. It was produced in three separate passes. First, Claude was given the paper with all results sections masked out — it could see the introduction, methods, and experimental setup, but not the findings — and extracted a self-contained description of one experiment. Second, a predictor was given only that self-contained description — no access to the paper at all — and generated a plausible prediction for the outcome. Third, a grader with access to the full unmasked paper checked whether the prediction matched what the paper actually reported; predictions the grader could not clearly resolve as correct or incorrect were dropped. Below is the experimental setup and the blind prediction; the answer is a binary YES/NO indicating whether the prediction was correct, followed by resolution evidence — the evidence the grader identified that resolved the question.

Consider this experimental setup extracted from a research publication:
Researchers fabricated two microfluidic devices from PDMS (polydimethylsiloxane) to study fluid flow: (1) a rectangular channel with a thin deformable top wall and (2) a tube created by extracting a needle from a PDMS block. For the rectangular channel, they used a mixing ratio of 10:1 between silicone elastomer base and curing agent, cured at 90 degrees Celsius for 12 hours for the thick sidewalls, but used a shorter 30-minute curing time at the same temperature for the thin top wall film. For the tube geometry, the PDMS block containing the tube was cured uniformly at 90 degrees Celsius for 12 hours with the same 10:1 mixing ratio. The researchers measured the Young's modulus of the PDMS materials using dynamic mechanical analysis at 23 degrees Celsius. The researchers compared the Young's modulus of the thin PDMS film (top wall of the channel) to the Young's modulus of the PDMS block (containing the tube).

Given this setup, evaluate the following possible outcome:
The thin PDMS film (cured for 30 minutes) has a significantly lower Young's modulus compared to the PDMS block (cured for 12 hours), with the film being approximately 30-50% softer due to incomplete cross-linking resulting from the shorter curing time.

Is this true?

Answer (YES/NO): YES